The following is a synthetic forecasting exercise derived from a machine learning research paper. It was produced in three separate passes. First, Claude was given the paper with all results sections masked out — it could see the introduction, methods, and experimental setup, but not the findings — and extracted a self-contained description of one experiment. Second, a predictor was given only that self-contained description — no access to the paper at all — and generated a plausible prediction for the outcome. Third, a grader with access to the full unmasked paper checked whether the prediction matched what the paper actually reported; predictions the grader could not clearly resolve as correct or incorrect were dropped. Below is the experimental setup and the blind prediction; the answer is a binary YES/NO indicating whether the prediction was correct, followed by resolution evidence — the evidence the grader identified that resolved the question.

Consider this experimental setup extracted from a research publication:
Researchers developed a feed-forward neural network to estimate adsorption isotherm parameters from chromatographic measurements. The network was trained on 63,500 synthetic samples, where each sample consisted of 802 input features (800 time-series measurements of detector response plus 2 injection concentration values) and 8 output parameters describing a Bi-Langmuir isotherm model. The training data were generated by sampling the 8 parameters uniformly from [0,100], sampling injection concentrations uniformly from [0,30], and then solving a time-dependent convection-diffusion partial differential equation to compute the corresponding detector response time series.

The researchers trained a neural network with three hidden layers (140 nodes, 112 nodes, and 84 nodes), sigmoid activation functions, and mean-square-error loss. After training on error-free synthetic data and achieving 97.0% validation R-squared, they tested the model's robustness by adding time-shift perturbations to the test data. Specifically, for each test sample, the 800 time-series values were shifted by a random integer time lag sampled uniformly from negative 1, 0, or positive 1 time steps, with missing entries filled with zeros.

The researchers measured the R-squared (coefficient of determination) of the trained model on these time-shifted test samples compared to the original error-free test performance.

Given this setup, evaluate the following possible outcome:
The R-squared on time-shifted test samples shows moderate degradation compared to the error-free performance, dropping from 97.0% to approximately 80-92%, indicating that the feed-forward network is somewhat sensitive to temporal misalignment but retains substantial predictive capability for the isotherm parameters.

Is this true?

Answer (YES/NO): NO